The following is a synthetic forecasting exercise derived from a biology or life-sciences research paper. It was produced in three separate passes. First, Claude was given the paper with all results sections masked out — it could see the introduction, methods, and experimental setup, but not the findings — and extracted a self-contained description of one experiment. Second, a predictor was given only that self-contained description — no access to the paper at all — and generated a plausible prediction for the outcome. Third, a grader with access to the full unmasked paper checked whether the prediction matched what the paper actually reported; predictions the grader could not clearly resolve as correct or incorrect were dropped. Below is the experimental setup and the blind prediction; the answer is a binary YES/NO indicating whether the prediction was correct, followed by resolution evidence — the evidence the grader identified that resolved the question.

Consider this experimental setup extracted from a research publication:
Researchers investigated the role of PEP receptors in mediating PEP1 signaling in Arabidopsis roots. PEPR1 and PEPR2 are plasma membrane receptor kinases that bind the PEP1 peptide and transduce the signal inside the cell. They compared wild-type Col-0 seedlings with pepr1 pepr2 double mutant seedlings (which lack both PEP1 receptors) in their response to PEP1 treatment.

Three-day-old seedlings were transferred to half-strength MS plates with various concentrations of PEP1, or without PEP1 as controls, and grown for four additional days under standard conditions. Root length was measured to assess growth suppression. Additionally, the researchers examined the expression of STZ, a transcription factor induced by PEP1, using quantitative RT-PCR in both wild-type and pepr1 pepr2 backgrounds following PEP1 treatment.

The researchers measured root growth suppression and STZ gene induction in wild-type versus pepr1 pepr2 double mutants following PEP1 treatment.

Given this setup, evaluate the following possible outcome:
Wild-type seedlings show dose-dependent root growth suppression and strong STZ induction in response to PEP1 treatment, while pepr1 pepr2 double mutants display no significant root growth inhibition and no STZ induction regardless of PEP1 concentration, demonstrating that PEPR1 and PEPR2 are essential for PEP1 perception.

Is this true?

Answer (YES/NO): NO